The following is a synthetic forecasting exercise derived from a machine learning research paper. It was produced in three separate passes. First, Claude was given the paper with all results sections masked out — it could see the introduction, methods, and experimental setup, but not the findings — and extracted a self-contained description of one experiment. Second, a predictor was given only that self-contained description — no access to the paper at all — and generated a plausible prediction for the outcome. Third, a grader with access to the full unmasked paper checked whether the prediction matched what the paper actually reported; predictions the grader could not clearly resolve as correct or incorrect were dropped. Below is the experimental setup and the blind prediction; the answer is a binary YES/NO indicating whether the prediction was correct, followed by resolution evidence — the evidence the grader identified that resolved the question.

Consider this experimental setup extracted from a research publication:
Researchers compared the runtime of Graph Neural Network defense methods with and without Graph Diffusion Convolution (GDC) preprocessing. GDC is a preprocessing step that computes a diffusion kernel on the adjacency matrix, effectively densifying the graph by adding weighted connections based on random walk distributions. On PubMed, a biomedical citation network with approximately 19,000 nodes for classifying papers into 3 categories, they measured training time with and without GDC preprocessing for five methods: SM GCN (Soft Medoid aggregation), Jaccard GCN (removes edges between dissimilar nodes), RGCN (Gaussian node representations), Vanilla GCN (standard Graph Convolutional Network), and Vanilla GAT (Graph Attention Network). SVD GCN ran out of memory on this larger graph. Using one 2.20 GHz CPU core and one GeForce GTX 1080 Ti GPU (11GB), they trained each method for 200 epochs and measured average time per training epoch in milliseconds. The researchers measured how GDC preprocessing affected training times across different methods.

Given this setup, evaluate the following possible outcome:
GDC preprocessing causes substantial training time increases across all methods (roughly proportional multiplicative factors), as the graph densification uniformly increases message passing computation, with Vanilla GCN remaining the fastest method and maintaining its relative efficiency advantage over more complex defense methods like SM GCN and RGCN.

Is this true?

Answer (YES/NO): NO